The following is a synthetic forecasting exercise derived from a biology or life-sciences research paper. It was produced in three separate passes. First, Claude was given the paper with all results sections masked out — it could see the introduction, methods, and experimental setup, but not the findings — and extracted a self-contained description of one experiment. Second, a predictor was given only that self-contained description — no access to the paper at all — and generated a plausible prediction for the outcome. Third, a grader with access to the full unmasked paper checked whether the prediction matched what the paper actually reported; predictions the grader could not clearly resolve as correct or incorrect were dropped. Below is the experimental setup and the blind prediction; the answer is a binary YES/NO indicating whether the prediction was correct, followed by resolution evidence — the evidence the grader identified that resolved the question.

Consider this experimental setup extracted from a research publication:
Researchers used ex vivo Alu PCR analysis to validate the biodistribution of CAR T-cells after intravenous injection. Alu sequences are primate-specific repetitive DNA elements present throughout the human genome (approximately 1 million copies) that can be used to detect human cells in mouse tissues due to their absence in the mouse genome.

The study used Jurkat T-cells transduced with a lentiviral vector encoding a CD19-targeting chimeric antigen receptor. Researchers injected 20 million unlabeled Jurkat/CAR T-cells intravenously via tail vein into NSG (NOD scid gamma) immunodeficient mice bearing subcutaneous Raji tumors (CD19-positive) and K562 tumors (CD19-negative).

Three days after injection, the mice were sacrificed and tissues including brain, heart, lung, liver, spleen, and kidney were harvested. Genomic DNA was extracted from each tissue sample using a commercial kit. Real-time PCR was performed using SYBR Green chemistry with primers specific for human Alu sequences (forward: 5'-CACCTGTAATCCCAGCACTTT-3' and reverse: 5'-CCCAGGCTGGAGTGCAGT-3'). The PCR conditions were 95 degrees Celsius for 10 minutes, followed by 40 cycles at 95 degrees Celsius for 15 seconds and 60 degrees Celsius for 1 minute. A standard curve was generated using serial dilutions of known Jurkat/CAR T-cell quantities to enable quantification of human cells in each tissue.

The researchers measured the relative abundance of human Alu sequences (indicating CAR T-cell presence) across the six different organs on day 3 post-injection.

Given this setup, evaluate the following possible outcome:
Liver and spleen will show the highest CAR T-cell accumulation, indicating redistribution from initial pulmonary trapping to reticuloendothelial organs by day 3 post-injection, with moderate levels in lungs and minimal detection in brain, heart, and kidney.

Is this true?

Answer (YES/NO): YES